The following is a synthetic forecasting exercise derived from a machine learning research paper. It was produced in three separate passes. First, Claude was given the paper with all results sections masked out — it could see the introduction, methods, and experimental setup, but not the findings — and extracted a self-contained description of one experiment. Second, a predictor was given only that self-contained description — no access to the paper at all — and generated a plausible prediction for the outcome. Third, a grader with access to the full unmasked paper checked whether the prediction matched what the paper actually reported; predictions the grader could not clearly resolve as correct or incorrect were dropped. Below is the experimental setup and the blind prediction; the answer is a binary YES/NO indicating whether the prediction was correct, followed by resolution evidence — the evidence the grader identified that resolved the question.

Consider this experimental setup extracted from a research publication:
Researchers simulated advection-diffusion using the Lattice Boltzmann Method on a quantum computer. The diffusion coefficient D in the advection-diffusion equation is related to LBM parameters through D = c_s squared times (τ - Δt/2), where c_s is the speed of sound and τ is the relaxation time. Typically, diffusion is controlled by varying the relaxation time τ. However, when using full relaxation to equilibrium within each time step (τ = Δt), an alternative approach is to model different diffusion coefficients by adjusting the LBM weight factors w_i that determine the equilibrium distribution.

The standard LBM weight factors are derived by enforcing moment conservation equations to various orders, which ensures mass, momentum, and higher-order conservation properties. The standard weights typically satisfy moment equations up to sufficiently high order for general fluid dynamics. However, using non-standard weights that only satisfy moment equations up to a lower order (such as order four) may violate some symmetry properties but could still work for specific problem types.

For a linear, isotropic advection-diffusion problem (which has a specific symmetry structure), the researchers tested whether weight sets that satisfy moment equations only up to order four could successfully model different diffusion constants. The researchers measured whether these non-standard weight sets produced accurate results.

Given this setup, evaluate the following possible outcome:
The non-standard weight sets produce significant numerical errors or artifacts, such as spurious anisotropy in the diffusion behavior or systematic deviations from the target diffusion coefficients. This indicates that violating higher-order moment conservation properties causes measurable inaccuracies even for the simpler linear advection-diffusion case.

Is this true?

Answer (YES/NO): NO